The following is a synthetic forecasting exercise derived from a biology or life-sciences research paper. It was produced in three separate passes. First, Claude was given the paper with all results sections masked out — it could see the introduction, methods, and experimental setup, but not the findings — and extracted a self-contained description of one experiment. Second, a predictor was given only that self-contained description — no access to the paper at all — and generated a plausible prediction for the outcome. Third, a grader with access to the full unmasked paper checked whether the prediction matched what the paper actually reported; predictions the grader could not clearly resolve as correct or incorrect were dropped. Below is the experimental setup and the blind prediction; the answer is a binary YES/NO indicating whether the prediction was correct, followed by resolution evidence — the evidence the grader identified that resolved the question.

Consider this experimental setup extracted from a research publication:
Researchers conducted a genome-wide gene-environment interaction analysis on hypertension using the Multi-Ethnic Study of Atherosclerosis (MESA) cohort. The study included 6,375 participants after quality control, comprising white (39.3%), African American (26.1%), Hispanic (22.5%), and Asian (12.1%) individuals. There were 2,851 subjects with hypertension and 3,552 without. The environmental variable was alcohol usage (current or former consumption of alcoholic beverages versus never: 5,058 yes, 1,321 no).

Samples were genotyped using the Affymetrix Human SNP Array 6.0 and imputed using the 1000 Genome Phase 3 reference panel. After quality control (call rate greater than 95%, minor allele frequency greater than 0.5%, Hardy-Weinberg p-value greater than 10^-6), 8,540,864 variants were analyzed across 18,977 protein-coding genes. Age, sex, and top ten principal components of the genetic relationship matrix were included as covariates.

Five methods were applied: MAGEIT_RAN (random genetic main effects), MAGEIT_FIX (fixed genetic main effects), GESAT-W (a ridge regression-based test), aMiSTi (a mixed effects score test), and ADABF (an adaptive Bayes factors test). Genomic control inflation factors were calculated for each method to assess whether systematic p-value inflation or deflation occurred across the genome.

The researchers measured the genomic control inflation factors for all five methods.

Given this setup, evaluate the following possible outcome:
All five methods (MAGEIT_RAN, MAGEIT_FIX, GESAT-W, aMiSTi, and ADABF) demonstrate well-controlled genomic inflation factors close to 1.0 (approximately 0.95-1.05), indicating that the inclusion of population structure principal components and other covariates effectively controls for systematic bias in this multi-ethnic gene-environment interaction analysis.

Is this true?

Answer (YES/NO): NO